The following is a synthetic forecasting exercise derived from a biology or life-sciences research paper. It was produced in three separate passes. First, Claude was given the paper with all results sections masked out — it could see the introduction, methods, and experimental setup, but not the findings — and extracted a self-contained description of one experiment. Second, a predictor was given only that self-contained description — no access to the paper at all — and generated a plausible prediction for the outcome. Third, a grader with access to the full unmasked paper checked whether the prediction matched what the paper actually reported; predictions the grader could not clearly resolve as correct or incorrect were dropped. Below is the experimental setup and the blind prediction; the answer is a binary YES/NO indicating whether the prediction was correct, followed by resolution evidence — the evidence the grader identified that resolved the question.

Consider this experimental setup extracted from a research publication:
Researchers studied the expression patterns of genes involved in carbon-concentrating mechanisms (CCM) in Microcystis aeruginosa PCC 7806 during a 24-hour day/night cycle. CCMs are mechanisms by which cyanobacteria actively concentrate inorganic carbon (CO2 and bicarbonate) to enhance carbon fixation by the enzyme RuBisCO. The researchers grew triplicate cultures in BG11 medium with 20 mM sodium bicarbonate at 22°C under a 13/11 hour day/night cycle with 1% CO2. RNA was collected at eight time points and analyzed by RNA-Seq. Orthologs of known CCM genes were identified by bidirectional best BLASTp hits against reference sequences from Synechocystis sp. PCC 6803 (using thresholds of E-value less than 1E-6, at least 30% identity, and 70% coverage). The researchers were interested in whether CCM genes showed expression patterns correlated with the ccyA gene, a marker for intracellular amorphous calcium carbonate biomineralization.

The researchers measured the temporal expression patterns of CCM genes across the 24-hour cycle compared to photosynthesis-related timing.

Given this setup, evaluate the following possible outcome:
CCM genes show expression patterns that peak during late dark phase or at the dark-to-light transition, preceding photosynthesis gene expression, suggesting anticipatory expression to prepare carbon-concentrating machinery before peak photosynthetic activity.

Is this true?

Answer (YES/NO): NO